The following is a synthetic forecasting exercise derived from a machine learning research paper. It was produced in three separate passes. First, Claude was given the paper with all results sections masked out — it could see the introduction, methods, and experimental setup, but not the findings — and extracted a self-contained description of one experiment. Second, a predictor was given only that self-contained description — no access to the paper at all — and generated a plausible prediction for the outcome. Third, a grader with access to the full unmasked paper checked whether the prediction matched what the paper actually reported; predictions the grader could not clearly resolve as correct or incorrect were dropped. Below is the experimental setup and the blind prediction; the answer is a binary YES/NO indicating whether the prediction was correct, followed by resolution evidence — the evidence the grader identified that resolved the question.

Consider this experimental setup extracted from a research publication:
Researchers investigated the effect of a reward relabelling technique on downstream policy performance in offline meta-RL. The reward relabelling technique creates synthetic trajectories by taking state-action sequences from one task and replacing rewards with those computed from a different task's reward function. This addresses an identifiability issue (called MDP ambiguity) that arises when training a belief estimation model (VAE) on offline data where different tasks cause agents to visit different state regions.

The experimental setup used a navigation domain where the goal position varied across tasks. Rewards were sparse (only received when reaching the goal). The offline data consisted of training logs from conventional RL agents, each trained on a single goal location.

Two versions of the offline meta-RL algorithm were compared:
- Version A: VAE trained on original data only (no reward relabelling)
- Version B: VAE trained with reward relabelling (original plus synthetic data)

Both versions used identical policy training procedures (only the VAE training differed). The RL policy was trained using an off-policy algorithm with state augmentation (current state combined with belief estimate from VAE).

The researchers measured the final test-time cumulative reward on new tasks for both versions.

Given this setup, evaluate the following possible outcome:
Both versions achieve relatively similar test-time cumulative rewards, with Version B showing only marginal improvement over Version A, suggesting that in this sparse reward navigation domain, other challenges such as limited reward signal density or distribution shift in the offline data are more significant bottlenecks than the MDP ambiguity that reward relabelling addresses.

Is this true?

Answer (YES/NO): NO